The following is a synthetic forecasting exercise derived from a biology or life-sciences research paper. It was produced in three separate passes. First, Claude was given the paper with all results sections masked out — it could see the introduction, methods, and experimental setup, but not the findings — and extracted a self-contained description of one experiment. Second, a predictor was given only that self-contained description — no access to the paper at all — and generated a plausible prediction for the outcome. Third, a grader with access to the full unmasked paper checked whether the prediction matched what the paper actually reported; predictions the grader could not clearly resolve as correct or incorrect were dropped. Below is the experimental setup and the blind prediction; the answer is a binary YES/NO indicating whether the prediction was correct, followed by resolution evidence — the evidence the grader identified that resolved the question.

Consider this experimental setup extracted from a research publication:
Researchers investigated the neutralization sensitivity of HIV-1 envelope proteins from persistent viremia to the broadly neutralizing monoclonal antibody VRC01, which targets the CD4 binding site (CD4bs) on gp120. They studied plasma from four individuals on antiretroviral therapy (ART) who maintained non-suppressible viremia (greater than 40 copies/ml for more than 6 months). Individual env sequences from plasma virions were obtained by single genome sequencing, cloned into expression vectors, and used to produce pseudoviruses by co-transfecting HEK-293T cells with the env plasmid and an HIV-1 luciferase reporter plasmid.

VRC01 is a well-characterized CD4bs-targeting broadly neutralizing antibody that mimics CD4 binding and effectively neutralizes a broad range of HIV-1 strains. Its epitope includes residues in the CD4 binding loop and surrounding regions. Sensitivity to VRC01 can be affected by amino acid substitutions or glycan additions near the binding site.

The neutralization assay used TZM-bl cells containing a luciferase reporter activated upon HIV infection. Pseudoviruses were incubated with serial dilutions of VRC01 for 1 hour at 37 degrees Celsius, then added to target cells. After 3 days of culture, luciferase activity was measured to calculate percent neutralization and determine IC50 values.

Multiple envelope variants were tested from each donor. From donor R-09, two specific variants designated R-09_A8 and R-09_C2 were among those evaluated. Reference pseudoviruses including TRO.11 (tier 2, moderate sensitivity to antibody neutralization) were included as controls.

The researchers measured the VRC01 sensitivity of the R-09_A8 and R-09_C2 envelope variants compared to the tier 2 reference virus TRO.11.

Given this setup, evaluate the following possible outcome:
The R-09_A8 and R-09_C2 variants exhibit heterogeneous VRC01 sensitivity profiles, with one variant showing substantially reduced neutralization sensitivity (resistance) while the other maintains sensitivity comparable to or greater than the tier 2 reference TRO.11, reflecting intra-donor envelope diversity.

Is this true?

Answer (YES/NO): NO